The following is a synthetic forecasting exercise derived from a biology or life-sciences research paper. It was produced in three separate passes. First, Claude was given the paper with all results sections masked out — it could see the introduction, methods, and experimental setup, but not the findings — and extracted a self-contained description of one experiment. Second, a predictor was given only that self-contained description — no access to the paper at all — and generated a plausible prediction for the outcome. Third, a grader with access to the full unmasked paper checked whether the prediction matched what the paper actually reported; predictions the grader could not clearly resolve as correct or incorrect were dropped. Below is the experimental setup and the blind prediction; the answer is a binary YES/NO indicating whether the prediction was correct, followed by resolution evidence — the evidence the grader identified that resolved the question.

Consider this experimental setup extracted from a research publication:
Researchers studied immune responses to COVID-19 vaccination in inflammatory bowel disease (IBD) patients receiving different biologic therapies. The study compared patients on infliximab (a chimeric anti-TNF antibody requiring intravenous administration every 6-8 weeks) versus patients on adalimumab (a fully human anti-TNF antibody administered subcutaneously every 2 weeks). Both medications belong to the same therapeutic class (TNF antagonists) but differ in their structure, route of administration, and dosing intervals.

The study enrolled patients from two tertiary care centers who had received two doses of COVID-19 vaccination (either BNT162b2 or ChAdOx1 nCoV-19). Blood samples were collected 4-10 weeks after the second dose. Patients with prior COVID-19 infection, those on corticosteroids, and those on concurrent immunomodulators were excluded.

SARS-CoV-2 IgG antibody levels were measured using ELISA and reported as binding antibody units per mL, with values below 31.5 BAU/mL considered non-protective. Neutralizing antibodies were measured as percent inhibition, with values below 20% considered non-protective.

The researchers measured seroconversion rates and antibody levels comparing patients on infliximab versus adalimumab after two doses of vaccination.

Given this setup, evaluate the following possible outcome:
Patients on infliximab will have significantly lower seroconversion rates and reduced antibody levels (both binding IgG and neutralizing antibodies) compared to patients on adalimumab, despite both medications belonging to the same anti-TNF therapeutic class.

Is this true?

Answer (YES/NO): NO